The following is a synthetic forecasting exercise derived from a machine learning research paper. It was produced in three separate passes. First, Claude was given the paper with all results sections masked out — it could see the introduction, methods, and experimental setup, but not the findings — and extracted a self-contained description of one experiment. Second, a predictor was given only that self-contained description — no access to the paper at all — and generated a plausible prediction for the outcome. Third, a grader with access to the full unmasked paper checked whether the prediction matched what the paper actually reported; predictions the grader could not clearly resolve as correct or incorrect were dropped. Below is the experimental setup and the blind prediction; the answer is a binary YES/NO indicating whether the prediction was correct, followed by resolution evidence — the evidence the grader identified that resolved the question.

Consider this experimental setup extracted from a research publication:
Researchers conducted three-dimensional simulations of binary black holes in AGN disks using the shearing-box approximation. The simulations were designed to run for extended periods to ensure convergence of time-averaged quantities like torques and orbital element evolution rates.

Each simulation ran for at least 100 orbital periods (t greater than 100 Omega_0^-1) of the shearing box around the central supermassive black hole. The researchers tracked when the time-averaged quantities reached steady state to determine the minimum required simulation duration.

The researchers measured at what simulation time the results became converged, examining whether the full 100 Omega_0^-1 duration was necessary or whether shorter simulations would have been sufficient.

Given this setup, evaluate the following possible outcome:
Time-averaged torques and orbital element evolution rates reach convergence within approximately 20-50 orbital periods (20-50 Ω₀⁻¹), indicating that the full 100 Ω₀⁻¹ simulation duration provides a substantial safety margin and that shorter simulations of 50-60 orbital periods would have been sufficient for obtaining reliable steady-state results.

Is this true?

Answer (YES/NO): YES